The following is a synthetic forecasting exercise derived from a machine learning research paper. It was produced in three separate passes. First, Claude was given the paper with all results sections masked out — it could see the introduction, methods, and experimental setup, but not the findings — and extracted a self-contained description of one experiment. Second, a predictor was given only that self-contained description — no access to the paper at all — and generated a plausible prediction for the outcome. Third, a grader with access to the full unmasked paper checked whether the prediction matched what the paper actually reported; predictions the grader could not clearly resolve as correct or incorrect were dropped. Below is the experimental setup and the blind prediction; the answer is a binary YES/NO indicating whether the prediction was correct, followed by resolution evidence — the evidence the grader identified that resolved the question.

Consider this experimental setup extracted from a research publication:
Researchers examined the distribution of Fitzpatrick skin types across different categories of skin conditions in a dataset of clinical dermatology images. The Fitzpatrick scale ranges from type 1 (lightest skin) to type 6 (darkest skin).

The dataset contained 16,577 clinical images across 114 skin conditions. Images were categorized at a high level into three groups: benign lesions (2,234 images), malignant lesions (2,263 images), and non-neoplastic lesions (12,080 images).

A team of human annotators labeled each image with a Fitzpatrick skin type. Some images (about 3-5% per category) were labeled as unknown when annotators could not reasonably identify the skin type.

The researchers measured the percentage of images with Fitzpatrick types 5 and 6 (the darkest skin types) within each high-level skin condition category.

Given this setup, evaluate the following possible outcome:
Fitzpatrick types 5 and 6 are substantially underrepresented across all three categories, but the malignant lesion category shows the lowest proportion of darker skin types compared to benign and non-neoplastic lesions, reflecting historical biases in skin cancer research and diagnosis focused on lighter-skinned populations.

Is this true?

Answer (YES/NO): NO